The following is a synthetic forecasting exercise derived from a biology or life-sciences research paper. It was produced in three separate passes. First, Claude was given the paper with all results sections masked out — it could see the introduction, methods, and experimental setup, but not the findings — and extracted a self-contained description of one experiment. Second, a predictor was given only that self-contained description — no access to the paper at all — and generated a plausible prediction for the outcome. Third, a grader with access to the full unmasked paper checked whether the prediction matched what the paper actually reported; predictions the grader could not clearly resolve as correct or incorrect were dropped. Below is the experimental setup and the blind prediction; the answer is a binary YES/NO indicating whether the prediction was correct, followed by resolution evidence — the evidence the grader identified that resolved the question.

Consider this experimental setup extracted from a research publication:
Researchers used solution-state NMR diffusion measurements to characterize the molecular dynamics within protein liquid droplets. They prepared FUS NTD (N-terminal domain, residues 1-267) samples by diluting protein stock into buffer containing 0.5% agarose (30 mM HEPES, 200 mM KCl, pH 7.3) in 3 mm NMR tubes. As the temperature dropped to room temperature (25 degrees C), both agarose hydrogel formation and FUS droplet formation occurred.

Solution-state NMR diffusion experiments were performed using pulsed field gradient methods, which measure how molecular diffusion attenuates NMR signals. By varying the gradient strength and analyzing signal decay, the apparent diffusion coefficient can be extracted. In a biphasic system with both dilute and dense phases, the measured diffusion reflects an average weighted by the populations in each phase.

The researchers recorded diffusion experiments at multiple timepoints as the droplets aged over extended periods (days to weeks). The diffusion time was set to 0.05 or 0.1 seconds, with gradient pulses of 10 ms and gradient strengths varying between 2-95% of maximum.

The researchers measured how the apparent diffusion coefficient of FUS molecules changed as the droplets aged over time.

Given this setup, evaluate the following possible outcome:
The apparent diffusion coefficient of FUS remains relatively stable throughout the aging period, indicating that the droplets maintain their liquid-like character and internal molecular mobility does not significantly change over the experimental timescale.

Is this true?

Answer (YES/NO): NO